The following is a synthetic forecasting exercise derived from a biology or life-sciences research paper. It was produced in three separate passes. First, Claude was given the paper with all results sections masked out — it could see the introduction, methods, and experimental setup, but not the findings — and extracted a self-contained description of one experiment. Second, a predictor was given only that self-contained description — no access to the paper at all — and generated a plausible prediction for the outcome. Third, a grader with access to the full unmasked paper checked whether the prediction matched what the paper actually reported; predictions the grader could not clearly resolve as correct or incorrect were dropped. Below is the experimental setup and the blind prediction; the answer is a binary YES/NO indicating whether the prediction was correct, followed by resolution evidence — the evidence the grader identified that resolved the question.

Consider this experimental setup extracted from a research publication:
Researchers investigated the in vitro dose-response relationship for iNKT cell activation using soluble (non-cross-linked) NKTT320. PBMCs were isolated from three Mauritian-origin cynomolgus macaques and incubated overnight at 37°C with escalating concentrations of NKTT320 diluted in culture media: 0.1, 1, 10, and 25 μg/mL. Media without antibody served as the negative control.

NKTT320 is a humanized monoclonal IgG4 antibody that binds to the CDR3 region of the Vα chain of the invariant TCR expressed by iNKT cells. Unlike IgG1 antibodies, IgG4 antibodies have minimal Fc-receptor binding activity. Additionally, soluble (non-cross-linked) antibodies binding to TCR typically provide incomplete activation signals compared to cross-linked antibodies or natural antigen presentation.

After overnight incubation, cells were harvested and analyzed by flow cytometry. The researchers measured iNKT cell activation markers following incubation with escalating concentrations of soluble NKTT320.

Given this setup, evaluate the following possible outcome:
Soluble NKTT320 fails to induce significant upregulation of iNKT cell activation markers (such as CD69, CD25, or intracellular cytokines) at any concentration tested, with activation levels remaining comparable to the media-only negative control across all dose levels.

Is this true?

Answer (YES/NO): NO